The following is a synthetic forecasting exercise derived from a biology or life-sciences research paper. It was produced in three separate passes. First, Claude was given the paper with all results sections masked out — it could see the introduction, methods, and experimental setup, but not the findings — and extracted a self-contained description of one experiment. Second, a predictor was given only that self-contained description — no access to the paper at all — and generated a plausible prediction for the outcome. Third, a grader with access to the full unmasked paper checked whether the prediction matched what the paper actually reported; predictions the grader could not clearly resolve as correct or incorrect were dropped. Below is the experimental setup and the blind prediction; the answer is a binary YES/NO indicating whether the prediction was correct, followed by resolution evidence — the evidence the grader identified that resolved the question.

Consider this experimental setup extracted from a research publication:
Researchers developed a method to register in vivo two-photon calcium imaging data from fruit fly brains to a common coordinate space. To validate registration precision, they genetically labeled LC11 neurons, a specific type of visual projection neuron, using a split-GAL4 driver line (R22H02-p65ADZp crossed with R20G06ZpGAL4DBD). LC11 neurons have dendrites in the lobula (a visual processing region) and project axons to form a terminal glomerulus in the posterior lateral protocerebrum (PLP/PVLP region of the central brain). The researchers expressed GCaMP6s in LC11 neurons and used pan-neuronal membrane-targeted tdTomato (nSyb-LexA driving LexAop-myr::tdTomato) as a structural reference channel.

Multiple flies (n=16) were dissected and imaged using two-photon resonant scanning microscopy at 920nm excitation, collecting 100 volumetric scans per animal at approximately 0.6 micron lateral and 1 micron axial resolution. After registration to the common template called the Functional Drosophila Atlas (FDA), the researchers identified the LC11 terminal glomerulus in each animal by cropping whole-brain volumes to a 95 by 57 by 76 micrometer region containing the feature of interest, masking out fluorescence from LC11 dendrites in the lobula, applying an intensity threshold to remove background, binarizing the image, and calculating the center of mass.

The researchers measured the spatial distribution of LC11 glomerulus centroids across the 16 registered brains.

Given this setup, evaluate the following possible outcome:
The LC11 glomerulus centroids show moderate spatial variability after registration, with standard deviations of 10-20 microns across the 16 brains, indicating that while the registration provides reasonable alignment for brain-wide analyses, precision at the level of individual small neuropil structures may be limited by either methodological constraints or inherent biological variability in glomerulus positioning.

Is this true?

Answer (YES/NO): NO